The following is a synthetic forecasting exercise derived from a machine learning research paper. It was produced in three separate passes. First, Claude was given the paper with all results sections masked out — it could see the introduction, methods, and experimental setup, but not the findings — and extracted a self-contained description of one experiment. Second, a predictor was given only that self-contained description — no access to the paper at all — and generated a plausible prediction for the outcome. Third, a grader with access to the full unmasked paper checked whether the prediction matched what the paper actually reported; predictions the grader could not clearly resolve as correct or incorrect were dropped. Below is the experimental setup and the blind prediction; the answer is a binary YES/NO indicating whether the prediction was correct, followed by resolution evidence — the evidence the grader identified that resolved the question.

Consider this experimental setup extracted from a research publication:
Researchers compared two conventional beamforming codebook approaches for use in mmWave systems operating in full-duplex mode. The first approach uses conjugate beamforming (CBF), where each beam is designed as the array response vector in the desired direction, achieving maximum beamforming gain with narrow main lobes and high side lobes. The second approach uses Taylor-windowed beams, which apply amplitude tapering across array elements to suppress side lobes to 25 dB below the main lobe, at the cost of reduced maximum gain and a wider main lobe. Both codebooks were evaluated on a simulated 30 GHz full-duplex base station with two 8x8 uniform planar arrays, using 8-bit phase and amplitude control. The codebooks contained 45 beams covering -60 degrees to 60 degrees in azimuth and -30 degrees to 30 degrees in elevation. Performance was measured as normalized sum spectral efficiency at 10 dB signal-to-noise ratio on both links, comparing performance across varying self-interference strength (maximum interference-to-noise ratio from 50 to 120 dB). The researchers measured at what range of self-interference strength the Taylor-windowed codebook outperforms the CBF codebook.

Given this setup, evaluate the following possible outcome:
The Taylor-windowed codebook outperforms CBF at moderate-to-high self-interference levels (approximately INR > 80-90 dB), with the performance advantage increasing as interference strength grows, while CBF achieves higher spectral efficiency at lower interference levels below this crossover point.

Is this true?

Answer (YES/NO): NO